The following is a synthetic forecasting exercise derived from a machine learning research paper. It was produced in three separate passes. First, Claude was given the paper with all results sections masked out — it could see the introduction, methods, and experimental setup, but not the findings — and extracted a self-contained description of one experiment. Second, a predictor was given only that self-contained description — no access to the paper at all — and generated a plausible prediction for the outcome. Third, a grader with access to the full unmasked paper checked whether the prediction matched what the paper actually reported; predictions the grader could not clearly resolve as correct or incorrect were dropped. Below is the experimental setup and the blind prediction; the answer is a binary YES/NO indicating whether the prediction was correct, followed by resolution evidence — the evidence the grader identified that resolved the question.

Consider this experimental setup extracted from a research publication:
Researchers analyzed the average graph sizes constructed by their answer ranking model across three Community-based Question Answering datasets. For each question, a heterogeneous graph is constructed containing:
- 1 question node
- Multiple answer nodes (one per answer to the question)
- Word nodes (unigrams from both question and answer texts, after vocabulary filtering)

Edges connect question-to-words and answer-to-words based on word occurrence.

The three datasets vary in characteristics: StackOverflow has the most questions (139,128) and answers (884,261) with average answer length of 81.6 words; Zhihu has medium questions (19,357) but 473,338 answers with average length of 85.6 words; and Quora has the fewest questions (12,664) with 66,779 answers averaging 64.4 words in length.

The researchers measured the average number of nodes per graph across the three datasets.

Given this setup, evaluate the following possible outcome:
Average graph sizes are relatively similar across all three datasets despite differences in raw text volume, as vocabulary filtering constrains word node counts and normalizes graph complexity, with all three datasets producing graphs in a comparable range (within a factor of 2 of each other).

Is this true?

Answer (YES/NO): NO